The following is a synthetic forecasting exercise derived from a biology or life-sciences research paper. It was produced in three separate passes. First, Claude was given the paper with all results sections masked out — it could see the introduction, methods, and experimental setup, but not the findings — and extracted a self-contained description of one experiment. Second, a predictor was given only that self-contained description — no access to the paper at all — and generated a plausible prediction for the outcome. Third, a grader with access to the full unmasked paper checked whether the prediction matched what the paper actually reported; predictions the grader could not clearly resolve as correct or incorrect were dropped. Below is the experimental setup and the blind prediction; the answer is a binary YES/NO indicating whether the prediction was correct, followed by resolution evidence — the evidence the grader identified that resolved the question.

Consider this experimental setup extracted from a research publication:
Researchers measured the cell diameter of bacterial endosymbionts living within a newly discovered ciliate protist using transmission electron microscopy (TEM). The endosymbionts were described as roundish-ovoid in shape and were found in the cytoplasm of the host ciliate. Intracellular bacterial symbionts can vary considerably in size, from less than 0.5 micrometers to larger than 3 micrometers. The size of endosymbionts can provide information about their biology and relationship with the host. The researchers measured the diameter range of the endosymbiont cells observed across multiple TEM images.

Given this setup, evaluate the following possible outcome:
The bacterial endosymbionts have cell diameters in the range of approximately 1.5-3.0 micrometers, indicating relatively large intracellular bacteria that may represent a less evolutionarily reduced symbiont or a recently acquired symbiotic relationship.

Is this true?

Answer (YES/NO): NO